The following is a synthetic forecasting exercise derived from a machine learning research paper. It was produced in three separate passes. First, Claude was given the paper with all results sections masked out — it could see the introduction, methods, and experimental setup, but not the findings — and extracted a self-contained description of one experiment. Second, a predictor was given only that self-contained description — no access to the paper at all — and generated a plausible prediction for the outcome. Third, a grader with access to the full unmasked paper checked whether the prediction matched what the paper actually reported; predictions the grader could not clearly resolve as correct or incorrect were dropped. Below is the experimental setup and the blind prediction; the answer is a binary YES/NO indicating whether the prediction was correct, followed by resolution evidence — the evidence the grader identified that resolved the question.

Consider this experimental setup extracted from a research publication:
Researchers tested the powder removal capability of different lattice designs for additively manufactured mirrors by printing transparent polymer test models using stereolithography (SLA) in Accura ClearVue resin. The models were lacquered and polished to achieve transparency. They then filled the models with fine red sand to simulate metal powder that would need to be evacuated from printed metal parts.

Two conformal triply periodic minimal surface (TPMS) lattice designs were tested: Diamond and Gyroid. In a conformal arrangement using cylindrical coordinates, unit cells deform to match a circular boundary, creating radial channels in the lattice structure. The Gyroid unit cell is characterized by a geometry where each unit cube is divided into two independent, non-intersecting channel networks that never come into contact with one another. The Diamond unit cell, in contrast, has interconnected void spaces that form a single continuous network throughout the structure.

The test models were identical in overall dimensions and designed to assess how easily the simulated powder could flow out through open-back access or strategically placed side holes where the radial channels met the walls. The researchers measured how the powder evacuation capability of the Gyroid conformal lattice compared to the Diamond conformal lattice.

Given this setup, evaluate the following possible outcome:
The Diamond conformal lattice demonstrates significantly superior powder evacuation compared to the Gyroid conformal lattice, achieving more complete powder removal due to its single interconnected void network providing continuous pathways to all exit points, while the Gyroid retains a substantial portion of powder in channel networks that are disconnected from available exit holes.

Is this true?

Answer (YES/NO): NO